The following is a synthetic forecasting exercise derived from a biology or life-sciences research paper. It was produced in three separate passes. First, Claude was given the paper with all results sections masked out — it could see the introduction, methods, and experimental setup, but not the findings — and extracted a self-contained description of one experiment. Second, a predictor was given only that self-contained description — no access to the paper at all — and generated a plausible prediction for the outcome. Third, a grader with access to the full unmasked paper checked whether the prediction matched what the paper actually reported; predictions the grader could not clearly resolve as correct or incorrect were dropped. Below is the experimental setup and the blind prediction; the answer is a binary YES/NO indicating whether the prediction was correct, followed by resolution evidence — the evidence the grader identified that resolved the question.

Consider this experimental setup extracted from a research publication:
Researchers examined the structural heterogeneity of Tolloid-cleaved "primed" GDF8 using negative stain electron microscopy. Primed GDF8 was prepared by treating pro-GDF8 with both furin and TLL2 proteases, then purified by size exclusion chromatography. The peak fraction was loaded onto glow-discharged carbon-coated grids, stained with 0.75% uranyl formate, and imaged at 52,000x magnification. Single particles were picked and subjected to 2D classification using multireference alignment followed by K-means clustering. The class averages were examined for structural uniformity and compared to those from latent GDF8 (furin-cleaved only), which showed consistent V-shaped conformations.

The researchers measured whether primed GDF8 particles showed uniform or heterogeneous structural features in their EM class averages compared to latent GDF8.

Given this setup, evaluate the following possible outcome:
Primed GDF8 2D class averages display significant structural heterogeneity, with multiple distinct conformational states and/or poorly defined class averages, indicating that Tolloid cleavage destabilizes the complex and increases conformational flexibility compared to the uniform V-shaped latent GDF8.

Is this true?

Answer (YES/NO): YES